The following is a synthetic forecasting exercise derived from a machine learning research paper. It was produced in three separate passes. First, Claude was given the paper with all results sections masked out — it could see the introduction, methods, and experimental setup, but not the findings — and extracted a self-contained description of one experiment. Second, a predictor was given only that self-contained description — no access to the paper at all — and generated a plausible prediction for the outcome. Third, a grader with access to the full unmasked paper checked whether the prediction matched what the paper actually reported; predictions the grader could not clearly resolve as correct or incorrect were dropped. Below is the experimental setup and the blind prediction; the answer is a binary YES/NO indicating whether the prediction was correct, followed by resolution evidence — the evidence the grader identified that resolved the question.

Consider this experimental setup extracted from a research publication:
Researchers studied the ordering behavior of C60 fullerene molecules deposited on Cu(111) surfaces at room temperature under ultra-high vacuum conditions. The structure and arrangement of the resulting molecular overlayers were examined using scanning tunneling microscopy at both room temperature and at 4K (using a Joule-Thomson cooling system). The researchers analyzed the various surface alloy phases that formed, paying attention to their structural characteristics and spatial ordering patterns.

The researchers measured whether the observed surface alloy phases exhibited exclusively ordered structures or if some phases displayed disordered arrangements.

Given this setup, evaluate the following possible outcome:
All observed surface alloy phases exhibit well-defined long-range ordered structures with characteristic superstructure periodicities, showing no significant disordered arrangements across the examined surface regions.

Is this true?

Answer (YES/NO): NO